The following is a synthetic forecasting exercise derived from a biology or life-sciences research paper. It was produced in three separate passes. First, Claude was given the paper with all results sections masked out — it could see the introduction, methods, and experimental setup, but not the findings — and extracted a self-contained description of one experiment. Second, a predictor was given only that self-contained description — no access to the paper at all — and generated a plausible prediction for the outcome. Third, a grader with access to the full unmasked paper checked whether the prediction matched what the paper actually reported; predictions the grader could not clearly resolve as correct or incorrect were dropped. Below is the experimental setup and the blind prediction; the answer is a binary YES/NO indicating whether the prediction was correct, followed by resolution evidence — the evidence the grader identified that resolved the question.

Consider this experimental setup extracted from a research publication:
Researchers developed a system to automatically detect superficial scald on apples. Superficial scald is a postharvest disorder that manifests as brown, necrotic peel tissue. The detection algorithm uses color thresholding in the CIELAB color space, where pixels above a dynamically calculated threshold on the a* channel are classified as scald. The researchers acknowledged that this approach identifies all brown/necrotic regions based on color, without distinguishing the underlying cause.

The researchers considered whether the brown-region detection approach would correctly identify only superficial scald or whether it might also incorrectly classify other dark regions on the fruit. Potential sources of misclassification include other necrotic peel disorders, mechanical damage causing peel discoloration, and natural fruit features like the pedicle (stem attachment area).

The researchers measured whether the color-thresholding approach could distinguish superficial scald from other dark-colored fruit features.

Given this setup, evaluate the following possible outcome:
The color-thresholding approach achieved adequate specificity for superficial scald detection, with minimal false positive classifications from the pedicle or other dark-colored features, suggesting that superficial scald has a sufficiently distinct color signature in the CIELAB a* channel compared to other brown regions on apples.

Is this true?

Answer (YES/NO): NO